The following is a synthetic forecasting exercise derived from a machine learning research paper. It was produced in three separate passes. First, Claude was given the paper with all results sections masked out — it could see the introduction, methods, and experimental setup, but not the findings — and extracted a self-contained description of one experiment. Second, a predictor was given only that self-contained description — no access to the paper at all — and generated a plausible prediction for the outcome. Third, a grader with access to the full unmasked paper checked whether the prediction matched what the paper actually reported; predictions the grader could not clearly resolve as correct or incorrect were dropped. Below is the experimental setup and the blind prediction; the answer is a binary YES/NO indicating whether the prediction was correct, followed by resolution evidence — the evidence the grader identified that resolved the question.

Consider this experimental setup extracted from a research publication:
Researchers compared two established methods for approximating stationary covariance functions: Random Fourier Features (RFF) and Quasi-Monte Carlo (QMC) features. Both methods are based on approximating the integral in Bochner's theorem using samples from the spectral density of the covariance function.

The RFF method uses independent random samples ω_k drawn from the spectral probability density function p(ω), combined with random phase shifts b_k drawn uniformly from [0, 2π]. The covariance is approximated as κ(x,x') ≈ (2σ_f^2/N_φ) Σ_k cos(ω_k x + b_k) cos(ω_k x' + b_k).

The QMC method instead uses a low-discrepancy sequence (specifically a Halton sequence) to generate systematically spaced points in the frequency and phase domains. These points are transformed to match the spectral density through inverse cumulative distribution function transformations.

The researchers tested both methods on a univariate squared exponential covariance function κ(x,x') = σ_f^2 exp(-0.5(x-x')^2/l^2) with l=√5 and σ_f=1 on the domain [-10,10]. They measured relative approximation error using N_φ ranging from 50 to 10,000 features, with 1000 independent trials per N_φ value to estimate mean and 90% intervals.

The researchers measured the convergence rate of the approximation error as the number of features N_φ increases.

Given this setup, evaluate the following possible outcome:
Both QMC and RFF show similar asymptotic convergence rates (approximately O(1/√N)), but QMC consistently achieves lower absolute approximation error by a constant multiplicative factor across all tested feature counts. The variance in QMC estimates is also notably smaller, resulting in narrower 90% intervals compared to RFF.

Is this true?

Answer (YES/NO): NO